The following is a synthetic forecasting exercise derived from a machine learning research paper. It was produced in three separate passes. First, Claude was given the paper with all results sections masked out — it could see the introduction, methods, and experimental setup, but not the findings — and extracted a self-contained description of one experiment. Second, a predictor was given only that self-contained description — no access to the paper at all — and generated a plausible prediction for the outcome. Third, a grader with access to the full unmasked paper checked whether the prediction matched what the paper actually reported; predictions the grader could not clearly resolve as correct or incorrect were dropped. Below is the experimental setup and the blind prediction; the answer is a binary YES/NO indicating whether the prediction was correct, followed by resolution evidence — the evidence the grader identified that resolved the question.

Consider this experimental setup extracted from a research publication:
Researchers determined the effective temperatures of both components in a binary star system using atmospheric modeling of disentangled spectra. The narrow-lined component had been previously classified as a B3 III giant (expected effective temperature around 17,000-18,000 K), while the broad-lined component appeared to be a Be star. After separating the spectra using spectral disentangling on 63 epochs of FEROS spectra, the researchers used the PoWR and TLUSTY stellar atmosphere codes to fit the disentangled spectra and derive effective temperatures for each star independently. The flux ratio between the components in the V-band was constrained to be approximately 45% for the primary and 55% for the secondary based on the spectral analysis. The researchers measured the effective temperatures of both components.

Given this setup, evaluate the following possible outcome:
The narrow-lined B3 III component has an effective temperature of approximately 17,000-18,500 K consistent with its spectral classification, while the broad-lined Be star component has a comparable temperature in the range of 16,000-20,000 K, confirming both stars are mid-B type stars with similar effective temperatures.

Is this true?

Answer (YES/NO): NO